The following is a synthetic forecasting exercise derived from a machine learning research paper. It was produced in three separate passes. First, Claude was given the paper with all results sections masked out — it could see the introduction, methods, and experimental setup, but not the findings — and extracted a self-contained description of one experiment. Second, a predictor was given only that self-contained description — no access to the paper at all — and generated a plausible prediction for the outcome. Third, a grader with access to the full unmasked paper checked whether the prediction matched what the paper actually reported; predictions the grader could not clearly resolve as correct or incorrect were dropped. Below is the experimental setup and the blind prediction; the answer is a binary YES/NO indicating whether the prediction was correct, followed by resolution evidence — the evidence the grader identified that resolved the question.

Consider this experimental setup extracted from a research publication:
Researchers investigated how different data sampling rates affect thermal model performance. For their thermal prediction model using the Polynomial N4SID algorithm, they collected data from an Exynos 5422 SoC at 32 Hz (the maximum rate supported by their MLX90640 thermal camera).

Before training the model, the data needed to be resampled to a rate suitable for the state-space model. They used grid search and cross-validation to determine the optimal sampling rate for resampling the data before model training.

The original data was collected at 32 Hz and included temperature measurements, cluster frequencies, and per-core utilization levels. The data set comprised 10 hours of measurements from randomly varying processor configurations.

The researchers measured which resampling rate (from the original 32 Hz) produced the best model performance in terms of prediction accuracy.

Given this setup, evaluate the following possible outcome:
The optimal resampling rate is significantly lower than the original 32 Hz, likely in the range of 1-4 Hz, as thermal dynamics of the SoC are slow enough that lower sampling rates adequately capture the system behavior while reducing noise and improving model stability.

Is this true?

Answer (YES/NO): NO